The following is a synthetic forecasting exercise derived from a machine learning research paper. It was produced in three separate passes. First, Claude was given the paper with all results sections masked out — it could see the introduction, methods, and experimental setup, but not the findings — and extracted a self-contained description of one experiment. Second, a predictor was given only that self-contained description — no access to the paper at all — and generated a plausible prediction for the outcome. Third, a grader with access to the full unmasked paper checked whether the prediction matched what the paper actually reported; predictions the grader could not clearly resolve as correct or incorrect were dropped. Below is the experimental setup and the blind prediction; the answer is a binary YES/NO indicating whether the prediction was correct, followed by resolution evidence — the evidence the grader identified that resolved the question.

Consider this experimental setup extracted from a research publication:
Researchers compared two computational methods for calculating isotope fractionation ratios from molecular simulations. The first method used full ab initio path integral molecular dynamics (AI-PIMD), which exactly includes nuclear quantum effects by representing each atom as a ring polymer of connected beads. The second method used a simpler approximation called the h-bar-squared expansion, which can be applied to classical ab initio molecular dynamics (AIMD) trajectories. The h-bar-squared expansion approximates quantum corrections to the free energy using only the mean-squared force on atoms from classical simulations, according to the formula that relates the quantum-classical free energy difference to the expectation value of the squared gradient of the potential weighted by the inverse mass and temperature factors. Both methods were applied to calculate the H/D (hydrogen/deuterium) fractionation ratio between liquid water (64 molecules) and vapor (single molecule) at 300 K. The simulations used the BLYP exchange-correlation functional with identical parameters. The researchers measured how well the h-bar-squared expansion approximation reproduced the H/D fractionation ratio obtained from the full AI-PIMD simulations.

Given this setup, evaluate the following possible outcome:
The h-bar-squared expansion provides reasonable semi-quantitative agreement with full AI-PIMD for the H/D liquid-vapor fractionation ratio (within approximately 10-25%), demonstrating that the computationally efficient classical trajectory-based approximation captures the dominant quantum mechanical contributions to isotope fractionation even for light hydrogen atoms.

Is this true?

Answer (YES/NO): NO